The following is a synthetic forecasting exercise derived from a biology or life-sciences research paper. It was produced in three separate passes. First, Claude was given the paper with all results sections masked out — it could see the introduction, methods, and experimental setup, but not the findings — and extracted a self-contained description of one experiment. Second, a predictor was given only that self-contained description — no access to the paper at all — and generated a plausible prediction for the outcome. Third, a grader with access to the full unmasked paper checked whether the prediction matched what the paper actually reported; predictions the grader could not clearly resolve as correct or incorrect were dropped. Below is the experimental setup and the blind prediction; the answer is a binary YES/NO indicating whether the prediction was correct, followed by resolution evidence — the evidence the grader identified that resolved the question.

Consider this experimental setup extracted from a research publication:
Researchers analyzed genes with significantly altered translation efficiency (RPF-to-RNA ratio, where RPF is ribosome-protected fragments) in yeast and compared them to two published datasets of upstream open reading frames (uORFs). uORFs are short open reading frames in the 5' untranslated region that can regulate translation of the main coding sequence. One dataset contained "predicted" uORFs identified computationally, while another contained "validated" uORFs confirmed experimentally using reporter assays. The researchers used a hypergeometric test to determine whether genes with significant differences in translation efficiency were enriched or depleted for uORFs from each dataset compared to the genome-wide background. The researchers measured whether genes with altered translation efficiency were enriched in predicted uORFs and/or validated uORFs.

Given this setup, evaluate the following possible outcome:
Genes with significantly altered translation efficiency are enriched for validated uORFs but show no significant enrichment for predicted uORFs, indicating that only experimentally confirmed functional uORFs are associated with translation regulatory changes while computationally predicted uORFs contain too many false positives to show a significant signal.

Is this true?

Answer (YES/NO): NO